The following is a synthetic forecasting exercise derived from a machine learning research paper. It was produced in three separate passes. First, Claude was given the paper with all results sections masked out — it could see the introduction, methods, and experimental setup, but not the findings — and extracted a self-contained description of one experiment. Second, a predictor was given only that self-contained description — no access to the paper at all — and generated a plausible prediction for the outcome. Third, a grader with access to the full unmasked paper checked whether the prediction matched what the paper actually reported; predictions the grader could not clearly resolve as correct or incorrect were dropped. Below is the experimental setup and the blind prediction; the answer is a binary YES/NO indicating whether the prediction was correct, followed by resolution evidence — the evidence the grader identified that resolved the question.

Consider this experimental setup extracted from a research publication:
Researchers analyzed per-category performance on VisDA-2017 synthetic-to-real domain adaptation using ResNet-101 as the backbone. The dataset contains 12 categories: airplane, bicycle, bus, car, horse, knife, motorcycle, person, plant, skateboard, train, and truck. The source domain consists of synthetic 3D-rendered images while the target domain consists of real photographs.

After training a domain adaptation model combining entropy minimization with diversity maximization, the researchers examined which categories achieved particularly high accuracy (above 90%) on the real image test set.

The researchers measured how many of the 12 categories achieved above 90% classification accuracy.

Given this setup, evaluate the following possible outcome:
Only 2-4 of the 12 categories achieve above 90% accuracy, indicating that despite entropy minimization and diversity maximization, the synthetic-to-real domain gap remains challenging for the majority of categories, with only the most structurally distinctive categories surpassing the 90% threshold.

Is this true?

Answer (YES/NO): NO